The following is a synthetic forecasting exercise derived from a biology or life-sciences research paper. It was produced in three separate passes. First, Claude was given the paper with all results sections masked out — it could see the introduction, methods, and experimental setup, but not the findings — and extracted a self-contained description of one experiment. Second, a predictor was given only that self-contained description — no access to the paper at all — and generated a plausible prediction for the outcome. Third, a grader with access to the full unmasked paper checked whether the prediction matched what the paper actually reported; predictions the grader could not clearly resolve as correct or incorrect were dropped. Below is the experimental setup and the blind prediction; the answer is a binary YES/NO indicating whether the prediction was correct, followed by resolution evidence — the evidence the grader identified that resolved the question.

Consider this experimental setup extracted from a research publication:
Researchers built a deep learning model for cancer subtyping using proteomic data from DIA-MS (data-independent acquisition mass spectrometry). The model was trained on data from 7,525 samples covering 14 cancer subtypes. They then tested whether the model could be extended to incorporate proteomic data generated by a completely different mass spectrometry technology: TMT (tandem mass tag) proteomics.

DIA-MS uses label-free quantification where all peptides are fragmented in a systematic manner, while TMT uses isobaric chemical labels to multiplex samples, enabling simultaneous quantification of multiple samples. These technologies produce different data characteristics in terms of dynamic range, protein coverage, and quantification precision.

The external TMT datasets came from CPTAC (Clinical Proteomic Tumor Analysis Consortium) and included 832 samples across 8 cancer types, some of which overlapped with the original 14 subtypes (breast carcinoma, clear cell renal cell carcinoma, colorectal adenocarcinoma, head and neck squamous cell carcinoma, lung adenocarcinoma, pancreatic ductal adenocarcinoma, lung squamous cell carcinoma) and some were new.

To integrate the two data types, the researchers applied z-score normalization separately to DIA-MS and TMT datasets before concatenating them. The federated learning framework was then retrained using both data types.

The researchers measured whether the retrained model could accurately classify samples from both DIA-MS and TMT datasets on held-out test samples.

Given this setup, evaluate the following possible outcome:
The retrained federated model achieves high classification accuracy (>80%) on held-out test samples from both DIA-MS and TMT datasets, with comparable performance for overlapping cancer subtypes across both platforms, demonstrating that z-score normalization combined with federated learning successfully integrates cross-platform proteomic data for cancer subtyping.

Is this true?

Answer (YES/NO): YES